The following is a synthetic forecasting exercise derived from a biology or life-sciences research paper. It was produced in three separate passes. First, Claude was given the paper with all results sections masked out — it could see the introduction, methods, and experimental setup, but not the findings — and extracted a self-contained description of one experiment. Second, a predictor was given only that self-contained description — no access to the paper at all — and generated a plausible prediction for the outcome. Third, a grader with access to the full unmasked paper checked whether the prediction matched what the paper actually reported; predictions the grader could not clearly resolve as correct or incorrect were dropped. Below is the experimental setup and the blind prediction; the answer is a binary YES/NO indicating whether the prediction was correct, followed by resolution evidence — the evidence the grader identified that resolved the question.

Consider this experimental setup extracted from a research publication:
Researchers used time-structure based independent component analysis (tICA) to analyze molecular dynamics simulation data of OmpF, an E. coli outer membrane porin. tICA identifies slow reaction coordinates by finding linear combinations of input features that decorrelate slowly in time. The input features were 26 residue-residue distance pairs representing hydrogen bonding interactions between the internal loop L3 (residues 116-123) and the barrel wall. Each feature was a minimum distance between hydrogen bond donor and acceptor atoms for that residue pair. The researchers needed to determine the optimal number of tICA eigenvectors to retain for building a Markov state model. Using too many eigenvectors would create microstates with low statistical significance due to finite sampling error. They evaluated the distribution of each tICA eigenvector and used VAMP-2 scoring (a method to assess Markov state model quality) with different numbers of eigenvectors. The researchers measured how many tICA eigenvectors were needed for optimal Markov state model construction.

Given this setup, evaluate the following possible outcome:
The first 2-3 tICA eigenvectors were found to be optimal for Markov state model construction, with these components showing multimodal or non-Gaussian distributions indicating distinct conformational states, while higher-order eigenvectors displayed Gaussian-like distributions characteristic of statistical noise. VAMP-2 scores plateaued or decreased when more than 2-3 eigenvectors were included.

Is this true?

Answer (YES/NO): NO